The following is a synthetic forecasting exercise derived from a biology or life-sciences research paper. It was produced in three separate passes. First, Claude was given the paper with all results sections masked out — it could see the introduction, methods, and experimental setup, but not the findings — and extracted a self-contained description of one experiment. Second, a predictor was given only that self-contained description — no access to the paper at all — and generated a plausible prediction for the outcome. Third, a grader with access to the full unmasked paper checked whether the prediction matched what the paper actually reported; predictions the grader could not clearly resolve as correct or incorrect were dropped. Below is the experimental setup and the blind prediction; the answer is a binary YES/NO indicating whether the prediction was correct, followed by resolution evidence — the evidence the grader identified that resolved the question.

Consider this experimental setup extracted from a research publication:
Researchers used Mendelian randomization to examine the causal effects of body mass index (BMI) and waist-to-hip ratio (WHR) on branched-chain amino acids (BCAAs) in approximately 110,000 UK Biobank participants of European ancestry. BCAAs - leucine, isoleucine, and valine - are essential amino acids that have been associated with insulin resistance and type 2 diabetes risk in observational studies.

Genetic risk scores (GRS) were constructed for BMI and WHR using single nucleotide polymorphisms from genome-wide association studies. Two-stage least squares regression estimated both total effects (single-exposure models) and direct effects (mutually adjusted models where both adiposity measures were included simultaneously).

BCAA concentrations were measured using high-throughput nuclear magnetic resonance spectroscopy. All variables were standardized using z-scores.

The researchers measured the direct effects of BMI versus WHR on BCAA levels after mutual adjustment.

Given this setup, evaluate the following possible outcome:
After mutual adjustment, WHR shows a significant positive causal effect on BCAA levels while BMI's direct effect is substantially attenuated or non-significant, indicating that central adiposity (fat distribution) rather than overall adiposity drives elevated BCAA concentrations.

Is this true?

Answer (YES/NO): YES